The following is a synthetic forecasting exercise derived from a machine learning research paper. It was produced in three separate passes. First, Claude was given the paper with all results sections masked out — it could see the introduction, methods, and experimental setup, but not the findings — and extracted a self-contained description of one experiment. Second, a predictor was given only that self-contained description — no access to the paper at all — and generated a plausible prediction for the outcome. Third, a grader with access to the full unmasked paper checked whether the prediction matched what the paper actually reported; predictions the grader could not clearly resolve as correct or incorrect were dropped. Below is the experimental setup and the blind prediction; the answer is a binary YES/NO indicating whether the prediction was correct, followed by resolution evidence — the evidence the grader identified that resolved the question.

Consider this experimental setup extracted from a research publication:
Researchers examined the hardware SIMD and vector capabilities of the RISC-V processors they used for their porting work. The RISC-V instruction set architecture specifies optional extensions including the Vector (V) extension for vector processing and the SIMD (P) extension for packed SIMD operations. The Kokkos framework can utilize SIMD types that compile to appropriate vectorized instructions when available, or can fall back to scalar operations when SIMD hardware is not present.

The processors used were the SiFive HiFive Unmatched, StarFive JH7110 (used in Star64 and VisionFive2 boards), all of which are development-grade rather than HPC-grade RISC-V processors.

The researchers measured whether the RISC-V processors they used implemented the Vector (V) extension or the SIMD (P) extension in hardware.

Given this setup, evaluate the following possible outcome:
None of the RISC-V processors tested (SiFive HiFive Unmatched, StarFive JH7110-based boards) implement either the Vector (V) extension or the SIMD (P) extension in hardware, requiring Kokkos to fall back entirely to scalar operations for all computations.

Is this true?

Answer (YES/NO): YES